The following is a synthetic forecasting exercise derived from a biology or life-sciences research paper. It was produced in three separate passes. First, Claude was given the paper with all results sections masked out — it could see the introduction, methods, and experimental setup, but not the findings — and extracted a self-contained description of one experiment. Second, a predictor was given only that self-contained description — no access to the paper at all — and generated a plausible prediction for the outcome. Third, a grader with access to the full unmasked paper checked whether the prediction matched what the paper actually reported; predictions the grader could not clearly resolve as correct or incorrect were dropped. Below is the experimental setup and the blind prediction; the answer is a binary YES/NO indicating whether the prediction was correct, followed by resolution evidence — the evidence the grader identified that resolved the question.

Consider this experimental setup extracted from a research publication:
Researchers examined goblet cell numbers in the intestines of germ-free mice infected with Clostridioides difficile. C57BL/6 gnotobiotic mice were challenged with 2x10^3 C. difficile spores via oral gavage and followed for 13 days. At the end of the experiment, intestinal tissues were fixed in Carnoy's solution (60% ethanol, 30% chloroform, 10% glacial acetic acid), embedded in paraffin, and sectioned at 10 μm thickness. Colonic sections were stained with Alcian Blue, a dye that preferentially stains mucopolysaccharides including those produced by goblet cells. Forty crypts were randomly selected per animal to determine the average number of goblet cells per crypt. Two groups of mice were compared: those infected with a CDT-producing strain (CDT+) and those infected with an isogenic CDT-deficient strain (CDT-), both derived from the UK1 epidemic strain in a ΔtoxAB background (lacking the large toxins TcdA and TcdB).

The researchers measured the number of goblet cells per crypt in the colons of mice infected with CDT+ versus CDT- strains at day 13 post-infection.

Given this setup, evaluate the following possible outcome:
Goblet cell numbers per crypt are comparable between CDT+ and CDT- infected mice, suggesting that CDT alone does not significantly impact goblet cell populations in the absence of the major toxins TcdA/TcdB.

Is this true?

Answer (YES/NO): NO